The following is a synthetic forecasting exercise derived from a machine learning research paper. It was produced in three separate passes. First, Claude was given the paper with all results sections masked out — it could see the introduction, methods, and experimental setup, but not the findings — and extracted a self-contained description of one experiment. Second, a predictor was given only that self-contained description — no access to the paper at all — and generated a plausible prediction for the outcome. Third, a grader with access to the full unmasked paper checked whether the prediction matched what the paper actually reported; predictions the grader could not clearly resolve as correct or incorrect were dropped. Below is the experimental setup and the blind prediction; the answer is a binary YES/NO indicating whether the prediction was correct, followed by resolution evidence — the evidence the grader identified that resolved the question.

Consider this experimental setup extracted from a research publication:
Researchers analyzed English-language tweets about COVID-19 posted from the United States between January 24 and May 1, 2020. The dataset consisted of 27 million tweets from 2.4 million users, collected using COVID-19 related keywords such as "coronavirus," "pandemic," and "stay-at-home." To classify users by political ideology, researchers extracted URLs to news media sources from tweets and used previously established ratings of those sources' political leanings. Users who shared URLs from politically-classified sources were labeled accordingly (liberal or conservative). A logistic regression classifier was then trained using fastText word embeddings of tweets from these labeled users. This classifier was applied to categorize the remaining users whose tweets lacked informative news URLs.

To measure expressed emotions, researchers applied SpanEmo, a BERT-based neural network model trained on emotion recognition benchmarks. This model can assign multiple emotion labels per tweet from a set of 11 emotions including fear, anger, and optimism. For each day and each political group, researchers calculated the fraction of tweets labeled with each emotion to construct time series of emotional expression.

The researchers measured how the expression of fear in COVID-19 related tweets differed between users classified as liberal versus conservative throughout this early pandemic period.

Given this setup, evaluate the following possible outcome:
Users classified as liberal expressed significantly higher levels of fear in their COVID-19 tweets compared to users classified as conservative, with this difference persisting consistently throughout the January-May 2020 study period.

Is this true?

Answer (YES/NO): NO